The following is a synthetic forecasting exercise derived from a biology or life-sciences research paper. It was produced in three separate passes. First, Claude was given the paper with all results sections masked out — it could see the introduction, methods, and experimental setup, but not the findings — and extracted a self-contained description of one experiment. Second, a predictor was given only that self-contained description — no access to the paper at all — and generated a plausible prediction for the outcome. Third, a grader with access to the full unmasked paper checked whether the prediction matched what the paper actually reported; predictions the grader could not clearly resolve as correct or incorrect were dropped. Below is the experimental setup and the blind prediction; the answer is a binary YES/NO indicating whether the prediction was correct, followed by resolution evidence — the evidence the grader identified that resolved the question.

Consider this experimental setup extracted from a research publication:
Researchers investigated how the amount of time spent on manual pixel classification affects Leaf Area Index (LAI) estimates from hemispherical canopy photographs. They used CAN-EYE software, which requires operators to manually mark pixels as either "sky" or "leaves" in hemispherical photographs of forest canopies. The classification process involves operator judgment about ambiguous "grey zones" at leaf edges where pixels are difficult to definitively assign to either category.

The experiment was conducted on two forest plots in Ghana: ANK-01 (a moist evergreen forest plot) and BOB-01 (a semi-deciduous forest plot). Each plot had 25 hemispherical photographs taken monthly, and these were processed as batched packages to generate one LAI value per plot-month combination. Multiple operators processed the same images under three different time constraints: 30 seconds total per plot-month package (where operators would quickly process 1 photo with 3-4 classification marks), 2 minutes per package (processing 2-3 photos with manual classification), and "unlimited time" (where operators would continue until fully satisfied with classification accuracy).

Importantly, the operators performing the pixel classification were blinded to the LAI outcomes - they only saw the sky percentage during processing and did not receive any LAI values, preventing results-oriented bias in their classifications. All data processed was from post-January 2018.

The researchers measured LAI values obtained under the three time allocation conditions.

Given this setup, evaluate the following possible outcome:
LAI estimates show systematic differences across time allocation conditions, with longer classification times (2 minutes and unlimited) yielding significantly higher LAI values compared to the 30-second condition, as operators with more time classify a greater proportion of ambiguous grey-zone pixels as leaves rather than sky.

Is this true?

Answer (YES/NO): YES